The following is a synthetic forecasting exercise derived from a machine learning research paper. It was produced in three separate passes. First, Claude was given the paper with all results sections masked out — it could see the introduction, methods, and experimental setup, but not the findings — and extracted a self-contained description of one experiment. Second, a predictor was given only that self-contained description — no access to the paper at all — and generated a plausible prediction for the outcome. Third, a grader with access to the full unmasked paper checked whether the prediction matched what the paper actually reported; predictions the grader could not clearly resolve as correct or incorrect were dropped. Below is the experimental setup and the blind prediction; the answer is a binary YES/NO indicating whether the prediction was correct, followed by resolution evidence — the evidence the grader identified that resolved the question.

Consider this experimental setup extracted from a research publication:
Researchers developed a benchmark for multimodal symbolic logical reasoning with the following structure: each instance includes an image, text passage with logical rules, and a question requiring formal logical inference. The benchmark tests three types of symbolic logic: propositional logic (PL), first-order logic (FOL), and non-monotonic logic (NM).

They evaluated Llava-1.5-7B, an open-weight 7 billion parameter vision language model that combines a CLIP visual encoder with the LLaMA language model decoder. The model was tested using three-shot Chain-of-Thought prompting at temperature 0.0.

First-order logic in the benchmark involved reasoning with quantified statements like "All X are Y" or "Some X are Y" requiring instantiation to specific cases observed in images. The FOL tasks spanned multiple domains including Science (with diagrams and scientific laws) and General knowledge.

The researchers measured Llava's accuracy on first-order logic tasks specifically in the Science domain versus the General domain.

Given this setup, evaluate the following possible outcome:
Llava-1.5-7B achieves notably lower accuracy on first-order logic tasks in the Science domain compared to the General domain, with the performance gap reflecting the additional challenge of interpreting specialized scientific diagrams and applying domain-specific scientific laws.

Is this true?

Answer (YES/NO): NO